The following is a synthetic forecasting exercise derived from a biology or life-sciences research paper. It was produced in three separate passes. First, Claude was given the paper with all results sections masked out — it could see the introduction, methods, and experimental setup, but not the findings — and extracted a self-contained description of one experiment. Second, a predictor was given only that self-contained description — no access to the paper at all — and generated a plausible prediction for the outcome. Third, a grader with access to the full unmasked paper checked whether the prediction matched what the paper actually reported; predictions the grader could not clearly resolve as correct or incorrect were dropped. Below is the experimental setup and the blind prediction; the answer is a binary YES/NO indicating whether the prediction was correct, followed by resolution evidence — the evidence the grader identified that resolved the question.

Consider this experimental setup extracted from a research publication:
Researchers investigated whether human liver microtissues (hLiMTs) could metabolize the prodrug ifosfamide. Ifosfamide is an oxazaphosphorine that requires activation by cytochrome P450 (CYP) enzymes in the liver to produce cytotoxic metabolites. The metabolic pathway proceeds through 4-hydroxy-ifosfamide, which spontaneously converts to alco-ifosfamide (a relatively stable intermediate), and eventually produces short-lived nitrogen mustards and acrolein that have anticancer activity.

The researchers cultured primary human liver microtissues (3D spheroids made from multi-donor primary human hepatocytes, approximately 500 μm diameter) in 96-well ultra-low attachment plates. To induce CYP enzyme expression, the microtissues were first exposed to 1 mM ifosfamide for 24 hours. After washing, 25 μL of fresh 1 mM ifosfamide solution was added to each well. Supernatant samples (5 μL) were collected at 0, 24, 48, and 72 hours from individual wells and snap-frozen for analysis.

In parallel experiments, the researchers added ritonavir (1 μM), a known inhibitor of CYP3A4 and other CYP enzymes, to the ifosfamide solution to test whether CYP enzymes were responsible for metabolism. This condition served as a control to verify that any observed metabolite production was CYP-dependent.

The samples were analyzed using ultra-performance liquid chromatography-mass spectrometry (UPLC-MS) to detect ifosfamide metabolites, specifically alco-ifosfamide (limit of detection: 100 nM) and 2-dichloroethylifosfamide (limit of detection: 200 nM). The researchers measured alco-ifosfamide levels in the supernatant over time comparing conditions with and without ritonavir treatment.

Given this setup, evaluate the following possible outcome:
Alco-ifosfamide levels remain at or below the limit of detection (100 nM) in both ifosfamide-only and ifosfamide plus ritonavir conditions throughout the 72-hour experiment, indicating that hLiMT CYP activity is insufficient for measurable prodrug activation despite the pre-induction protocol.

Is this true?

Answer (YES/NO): NO